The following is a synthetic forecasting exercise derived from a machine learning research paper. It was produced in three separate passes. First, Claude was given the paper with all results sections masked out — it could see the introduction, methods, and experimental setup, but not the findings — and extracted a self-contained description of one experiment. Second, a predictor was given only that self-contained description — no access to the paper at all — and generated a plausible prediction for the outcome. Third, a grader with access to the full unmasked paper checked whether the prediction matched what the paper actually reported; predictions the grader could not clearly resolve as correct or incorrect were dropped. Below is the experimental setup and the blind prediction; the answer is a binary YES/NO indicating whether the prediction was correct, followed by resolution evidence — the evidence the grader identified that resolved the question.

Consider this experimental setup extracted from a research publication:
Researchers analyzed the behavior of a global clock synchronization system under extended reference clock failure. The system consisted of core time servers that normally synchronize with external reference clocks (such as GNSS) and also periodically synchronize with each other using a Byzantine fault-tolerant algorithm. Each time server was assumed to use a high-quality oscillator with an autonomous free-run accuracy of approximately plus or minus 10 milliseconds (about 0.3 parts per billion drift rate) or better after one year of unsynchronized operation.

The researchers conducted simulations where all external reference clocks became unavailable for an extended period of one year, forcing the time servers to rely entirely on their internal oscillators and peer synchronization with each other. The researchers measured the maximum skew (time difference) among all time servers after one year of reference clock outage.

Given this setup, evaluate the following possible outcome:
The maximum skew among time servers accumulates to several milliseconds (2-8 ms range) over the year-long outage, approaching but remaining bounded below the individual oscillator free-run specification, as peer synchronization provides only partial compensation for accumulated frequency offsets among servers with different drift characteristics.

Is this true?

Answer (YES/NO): YES